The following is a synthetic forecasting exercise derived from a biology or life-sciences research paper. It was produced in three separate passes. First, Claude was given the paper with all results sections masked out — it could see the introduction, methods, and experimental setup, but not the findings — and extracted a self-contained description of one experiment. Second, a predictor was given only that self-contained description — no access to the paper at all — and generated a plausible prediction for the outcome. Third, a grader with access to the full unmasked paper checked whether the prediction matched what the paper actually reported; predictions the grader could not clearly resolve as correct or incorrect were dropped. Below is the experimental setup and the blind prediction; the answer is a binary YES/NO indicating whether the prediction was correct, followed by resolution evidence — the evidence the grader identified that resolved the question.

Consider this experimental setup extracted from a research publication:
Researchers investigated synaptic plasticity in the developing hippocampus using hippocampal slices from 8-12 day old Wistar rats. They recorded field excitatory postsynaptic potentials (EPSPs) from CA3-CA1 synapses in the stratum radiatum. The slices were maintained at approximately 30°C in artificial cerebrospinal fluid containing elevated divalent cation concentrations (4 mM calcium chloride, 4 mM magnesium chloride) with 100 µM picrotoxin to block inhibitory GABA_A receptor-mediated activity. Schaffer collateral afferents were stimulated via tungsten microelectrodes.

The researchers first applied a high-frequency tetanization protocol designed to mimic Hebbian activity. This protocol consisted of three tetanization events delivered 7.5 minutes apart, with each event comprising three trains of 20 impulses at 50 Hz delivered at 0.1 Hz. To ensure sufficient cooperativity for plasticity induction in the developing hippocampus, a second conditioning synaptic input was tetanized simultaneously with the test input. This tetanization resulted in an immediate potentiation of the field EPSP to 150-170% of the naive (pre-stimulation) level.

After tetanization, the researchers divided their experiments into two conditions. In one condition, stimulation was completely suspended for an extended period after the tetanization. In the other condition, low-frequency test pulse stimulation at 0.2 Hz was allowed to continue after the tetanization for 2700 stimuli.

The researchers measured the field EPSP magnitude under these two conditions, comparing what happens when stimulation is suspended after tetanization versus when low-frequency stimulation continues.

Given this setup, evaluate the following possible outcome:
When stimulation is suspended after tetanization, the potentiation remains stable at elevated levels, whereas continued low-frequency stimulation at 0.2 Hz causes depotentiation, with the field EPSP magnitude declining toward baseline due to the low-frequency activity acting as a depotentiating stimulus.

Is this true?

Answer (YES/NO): NO